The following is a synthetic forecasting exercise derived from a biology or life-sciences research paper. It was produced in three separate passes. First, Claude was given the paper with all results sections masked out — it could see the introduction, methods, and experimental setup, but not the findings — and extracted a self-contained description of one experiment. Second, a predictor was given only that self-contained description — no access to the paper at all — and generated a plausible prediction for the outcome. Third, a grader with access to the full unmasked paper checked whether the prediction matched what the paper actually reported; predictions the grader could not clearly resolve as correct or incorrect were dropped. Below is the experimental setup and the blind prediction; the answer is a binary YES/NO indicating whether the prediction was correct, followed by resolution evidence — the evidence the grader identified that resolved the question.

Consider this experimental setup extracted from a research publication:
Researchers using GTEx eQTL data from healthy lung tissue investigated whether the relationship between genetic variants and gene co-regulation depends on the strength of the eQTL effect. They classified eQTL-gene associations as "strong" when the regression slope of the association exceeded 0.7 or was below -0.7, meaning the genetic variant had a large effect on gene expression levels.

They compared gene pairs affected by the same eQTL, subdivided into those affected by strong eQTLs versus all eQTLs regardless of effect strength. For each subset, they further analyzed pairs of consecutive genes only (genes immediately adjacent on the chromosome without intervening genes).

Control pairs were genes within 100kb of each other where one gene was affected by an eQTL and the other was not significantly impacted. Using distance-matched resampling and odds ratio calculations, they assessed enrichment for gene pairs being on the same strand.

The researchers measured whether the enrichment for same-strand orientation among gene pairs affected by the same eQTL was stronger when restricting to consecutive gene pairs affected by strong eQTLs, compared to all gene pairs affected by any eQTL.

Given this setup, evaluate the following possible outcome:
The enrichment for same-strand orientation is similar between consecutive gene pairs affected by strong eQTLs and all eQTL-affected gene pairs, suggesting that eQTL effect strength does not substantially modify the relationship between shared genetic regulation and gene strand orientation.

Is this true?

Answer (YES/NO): NO